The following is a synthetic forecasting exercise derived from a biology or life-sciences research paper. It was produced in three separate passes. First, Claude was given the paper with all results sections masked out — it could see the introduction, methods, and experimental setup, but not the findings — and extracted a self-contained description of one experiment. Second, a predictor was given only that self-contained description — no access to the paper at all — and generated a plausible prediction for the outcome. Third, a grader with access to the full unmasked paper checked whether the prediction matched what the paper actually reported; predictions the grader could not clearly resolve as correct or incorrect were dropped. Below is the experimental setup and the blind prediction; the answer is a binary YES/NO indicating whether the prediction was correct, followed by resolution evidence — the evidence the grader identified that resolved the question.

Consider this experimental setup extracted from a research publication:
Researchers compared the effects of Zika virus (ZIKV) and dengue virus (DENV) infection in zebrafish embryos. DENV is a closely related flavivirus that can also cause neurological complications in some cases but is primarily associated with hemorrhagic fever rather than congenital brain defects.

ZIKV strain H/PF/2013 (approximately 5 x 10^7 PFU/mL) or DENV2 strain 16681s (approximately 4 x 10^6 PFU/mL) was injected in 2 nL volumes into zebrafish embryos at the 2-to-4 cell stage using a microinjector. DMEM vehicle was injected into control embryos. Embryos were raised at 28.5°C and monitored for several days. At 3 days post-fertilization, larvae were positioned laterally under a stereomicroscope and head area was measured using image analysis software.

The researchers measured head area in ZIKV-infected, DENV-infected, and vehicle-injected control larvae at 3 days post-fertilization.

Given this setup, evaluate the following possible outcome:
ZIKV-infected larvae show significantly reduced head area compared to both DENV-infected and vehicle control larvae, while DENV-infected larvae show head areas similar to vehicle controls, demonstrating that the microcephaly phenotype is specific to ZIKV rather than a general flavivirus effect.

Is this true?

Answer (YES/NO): YES